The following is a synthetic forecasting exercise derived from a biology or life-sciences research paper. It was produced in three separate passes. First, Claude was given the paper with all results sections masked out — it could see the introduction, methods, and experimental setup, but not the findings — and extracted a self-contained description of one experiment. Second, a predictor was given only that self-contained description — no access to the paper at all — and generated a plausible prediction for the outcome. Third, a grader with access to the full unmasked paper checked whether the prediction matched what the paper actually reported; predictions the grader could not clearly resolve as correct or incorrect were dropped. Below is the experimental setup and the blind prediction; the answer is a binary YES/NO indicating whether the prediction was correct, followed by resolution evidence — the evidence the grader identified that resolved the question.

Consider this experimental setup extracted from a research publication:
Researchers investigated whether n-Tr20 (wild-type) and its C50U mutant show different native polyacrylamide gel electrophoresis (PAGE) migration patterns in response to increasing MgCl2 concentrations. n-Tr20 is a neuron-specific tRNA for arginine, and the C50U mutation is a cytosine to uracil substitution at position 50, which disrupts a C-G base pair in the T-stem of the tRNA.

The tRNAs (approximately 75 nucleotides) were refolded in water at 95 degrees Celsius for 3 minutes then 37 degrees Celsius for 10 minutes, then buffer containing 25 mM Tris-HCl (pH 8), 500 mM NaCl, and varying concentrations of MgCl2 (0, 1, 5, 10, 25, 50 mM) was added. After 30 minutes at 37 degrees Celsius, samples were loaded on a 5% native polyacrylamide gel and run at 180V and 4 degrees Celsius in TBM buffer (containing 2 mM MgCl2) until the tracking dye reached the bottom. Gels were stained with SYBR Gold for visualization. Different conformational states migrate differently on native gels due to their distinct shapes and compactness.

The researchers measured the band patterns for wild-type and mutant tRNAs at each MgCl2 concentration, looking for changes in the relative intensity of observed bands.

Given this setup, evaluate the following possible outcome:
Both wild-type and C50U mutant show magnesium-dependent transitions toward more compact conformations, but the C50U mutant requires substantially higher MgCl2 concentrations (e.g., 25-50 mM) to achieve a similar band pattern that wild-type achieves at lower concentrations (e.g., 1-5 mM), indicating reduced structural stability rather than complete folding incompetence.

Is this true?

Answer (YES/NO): NO